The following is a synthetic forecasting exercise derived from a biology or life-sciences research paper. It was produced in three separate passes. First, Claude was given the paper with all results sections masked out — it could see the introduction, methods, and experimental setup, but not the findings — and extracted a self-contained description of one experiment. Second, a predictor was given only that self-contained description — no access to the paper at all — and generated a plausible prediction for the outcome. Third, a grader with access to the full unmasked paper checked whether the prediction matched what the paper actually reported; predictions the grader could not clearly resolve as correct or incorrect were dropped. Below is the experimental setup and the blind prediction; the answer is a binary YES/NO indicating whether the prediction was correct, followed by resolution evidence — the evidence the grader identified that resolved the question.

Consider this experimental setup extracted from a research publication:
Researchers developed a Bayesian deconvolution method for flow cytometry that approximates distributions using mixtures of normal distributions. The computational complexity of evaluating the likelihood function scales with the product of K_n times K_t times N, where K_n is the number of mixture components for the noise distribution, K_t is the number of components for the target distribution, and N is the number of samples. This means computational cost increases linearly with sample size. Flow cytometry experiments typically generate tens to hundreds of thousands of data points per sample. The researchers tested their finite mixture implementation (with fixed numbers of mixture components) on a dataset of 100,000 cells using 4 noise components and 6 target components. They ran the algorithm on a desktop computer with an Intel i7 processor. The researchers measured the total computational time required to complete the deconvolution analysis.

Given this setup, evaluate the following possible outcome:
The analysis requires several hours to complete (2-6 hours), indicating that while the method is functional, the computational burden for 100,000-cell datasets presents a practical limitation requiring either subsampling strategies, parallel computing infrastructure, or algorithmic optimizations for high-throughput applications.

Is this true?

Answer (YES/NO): NO